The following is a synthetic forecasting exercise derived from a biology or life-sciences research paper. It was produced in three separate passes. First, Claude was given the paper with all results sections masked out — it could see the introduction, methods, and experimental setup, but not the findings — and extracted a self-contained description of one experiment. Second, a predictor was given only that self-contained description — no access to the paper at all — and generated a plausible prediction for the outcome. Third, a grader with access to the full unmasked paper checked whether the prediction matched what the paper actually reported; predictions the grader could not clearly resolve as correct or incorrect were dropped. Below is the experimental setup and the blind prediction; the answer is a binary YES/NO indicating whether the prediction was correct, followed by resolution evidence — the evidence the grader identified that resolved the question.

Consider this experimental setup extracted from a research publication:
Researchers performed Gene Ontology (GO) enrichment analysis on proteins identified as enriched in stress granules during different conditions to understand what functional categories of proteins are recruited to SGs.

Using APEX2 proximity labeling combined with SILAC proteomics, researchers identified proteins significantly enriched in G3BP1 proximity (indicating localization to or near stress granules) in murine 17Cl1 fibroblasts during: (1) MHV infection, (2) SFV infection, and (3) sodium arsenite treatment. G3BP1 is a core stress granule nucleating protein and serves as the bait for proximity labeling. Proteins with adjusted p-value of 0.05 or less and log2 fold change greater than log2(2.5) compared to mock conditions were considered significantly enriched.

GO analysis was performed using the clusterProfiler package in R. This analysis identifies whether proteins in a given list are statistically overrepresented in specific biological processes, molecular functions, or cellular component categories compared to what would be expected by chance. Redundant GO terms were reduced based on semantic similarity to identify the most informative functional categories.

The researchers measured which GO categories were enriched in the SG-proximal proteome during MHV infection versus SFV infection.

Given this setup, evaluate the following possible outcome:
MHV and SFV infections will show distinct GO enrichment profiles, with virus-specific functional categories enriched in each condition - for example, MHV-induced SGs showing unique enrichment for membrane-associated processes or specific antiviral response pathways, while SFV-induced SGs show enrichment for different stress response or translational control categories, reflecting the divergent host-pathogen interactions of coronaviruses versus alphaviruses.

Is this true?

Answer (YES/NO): NO